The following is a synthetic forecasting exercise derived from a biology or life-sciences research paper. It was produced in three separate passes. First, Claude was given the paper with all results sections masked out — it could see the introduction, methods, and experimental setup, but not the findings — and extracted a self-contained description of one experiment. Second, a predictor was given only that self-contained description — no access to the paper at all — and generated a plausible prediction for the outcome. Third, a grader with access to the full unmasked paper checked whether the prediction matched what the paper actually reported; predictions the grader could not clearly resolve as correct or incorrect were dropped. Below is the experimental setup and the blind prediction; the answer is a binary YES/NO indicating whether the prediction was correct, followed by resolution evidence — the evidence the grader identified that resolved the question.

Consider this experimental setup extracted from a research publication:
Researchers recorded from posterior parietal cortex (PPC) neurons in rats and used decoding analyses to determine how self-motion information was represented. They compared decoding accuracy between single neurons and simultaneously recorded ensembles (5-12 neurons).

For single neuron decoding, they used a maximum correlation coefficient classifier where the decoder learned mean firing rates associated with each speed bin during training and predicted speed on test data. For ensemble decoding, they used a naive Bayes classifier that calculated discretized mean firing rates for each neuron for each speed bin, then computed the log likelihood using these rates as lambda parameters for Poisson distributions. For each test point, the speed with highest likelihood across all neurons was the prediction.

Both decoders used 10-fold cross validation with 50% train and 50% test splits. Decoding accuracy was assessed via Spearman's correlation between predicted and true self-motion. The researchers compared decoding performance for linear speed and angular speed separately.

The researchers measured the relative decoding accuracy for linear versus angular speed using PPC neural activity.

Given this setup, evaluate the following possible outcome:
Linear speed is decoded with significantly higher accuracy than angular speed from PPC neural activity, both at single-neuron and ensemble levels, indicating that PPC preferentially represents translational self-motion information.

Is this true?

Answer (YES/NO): YES